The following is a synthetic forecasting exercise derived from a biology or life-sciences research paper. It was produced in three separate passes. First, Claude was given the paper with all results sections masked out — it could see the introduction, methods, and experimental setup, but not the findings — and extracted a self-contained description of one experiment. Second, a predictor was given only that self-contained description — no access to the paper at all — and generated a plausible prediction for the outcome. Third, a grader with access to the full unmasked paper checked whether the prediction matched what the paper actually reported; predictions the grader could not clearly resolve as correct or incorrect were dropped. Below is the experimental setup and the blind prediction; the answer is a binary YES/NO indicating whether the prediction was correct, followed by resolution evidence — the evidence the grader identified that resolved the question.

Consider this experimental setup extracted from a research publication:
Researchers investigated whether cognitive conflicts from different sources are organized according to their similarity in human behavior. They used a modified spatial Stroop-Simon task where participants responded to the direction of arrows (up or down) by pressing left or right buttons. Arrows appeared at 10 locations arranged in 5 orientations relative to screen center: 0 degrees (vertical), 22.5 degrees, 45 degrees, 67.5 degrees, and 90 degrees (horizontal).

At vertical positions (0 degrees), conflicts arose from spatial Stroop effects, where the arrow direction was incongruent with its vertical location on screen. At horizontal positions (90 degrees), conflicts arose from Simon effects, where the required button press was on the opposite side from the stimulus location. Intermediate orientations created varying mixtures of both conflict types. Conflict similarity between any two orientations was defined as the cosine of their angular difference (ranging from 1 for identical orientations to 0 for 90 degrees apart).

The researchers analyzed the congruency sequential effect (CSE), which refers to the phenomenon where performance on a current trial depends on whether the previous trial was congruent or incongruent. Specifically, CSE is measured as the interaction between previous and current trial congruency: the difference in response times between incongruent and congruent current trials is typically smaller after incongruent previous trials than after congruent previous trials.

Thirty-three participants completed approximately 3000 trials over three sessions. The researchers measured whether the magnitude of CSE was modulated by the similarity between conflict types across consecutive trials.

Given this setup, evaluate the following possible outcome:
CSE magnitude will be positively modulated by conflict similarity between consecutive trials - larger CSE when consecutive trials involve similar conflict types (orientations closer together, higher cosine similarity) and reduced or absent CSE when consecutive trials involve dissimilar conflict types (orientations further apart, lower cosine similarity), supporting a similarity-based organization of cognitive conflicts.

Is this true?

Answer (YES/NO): YES